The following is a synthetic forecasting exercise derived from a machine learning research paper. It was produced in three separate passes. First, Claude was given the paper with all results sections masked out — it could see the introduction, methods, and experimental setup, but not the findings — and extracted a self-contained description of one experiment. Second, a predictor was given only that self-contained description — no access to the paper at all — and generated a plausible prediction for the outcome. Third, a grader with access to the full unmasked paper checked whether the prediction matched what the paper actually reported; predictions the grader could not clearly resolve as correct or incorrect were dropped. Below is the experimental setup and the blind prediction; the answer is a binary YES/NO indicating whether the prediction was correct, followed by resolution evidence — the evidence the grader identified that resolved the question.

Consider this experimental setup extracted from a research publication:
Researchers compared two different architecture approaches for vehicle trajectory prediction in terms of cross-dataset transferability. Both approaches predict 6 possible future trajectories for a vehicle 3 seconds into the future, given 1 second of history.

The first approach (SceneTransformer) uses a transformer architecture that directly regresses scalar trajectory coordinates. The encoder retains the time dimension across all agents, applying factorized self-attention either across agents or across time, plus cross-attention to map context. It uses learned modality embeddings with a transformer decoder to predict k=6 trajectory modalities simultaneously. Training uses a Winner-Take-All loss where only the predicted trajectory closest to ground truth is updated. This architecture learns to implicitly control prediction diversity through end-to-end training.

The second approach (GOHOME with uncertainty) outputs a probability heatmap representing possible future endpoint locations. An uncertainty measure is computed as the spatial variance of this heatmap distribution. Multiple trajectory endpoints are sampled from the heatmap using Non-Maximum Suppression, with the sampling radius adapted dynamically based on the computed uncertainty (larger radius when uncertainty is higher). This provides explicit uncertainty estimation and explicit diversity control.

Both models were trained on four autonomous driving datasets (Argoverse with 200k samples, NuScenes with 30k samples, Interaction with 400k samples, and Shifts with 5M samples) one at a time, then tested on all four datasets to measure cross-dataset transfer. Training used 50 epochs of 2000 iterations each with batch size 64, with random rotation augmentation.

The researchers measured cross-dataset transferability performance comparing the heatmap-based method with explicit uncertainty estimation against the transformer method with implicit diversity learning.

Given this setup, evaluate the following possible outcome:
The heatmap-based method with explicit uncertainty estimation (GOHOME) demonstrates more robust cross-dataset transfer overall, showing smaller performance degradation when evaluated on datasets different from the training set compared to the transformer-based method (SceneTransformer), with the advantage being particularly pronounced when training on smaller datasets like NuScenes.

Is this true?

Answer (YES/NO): NO